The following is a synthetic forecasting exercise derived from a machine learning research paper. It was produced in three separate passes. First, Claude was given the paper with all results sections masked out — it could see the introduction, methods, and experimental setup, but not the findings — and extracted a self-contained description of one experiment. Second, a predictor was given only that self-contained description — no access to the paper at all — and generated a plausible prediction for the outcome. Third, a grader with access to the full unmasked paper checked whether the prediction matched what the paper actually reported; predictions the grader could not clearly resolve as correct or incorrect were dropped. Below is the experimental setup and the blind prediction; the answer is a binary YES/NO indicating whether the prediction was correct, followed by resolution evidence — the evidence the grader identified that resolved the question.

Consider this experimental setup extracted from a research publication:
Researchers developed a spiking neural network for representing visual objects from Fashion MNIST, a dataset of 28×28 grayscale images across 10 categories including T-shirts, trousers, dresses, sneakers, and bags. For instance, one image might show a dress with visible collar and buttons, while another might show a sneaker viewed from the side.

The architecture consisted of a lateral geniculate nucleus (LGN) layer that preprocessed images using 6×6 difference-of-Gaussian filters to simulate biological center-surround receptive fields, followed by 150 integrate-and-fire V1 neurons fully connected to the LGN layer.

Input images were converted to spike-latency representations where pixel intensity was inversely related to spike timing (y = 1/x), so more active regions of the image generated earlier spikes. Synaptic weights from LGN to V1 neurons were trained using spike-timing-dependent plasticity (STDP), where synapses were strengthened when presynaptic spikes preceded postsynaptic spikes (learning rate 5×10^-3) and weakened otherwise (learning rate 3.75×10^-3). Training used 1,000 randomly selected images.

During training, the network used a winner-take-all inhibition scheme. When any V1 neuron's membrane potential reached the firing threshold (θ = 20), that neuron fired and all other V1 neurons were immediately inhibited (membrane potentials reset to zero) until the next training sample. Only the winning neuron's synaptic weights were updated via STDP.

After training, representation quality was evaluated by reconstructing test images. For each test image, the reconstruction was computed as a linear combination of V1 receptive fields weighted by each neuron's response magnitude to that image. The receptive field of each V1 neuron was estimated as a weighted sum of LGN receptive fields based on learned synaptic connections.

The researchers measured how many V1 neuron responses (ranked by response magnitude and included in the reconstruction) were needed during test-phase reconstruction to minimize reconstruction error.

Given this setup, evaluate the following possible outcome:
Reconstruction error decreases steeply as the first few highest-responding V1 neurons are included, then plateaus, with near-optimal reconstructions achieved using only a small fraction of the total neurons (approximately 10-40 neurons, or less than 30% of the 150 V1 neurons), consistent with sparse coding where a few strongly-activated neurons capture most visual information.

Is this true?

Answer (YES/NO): NO